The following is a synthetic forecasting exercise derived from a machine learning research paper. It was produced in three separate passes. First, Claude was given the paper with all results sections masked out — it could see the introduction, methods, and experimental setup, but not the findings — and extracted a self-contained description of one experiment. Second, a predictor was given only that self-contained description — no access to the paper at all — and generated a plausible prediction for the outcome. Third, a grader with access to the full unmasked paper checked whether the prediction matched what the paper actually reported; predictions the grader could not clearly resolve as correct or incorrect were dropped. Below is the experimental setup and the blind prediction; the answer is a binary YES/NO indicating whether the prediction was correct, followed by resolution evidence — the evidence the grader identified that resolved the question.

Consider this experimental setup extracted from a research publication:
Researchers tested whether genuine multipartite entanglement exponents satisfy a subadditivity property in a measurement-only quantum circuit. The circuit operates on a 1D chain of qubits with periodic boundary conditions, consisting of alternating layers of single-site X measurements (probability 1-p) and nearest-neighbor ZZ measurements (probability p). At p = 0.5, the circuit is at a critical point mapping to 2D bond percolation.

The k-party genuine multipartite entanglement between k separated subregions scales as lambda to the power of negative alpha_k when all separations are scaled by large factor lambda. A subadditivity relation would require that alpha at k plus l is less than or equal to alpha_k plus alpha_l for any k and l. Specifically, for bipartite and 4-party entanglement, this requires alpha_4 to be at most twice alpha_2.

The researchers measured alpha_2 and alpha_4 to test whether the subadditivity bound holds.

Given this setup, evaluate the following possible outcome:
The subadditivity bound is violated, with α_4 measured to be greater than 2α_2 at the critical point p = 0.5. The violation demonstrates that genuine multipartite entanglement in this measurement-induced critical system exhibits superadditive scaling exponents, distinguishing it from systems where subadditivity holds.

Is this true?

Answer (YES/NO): NO